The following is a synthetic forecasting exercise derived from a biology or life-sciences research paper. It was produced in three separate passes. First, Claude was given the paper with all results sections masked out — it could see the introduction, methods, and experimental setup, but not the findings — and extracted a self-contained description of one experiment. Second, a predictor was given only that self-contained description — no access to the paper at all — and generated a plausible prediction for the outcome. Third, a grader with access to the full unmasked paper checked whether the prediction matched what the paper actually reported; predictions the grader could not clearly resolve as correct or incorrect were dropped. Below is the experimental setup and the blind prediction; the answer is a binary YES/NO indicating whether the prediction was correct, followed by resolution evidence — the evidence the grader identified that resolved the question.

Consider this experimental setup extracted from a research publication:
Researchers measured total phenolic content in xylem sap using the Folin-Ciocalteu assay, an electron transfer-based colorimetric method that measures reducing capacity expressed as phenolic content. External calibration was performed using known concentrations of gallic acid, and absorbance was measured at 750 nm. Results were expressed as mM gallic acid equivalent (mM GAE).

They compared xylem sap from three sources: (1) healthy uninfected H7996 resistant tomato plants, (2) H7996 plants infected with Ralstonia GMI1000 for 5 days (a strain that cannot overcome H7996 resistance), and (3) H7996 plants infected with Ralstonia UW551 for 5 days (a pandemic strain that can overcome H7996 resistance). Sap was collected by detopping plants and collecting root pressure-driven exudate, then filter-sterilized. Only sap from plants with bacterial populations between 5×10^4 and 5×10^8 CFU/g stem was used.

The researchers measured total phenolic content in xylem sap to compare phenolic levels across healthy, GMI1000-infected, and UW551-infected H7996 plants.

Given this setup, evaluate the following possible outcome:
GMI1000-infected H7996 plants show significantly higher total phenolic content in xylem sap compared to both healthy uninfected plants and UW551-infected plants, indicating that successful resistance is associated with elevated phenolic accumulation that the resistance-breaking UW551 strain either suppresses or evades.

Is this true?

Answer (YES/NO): YES